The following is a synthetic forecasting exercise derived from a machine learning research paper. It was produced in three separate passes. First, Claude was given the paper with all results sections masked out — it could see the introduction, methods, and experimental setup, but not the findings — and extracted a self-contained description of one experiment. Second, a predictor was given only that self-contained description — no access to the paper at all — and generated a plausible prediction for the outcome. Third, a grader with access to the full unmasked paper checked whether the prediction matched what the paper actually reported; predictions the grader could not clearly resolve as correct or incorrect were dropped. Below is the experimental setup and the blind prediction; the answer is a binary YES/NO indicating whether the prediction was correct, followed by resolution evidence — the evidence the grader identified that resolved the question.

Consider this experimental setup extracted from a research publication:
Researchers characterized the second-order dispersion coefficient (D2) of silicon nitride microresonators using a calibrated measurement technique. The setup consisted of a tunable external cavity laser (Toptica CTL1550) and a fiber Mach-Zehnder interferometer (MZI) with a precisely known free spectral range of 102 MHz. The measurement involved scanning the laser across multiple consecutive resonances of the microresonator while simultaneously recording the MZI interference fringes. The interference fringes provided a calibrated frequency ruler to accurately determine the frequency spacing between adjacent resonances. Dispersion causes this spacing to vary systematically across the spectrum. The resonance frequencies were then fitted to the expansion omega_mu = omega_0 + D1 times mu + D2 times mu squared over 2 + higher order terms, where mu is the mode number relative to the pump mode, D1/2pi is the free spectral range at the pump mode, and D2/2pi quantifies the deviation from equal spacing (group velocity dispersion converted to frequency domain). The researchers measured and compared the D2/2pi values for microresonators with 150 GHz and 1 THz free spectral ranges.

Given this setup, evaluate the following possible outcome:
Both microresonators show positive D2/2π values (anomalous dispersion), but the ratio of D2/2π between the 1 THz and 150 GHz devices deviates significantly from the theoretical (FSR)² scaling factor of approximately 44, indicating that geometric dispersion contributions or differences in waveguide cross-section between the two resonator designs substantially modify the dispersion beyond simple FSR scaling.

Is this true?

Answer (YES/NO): YES